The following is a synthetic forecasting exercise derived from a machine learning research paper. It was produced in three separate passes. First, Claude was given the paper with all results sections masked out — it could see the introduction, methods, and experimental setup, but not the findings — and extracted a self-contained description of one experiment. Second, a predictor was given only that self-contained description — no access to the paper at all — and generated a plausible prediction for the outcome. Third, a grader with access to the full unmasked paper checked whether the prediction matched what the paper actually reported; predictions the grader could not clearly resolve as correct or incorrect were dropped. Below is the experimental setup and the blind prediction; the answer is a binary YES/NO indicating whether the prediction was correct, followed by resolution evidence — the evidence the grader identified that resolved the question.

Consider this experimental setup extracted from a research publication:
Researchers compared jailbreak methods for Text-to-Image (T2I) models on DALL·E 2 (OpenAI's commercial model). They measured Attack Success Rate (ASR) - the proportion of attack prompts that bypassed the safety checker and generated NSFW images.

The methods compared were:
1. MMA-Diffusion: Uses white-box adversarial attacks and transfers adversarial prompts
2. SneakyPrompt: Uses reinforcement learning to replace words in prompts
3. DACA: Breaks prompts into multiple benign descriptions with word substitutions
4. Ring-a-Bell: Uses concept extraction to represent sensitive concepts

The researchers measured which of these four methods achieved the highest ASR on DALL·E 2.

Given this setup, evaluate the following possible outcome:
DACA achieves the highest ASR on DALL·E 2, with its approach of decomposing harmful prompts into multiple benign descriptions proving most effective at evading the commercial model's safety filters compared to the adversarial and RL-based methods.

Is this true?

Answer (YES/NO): NO